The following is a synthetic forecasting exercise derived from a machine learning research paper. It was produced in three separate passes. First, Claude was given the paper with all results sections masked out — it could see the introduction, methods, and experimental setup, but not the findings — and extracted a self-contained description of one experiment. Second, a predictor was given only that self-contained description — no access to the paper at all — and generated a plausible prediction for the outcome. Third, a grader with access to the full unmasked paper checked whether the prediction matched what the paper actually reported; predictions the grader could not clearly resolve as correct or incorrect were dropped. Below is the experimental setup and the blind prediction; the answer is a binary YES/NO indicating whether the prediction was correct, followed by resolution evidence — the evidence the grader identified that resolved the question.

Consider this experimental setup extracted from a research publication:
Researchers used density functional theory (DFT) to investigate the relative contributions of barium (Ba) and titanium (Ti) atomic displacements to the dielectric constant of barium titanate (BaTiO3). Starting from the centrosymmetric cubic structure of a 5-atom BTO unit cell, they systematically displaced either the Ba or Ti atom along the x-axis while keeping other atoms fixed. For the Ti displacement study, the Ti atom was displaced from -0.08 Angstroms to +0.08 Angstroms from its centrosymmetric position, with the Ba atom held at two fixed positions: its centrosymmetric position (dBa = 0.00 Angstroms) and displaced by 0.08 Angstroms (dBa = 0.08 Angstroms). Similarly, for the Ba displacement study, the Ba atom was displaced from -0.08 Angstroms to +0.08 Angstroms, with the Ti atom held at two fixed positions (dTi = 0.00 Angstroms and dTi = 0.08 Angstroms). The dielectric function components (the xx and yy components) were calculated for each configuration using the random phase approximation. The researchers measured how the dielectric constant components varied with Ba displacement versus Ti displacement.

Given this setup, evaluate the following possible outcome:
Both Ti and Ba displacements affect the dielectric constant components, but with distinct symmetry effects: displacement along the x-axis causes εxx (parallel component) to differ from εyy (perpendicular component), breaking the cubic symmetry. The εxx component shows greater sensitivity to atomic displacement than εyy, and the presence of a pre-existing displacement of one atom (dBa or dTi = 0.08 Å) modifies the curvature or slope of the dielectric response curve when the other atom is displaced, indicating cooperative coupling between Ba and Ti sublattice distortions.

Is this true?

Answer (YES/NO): NO